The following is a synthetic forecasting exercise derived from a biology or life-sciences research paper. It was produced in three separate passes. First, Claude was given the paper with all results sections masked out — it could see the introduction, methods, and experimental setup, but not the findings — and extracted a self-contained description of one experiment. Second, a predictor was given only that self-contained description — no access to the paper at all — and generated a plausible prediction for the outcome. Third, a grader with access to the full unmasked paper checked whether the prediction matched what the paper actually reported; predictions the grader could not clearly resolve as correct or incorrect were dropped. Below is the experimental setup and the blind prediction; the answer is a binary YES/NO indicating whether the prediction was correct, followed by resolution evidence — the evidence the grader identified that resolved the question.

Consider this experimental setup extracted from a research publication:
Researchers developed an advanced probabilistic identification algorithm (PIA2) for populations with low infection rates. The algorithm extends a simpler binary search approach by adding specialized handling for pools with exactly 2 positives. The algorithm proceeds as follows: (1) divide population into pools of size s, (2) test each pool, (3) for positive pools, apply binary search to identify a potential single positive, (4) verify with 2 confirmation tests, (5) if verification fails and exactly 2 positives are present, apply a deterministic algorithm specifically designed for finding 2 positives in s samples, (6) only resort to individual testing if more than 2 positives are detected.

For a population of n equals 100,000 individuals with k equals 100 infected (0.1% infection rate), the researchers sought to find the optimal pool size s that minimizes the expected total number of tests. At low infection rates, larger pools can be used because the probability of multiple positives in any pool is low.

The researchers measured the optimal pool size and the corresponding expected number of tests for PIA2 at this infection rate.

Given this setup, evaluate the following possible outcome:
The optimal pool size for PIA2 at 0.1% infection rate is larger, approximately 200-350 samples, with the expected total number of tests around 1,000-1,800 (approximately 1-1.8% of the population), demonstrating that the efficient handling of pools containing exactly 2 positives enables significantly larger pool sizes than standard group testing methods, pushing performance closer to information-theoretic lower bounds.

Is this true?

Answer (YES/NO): NO